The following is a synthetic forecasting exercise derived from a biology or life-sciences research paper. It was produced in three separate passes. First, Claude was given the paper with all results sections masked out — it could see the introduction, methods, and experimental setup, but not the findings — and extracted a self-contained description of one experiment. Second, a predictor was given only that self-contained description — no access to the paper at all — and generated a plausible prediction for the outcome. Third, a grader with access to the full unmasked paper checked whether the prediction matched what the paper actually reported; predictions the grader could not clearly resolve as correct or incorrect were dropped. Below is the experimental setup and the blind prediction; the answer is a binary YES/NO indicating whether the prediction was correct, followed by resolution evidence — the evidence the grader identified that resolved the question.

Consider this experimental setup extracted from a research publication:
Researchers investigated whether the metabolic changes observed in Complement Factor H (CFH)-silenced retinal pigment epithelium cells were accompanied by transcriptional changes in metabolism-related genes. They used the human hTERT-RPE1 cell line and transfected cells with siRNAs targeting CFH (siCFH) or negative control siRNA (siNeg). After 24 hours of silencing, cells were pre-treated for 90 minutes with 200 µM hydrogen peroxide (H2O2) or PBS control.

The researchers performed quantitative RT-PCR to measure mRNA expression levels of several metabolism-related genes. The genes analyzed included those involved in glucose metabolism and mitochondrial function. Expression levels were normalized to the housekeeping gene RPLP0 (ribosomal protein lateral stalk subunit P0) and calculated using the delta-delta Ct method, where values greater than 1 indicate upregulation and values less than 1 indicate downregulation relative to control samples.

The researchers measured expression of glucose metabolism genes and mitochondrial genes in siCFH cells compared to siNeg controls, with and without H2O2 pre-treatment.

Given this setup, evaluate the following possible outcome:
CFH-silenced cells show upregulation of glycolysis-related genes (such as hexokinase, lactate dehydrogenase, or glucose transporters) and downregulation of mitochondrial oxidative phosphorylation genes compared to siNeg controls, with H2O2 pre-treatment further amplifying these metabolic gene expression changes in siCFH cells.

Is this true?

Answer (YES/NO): NO